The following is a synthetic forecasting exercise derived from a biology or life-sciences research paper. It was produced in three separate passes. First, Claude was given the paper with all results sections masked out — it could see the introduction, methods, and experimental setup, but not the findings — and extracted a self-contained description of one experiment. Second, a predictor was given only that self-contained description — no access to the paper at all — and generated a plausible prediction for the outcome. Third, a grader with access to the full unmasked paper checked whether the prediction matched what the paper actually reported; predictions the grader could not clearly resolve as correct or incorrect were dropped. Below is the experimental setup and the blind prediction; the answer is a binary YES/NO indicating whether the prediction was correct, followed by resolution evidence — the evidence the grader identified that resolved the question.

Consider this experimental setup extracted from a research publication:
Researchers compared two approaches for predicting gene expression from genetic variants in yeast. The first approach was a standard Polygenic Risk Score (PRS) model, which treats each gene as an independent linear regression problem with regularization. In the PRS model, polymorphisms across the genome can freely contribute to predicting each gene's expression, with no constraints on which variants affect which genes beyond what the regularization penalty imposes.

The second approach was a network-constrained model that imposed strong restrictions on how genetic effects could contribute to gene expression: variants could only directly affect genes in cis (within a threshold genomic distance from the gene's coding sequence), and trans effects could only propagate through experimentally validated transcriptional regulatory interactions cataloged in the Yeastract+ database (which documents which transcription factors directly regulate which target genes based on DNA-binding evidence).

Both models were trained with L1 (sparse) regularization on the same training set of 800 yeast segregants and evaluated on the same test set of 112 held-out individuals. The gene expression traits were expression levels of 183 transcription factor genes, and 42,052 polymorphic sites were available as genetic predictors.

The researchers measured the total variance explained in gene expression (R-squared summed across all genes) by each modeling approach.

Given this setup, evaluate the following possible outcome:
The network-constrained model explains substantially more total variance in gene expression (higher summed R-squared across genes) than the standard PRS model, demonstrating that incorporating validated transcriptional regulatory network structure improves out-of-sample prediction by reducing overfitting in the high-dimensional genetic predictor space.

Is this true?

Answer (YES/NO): NO